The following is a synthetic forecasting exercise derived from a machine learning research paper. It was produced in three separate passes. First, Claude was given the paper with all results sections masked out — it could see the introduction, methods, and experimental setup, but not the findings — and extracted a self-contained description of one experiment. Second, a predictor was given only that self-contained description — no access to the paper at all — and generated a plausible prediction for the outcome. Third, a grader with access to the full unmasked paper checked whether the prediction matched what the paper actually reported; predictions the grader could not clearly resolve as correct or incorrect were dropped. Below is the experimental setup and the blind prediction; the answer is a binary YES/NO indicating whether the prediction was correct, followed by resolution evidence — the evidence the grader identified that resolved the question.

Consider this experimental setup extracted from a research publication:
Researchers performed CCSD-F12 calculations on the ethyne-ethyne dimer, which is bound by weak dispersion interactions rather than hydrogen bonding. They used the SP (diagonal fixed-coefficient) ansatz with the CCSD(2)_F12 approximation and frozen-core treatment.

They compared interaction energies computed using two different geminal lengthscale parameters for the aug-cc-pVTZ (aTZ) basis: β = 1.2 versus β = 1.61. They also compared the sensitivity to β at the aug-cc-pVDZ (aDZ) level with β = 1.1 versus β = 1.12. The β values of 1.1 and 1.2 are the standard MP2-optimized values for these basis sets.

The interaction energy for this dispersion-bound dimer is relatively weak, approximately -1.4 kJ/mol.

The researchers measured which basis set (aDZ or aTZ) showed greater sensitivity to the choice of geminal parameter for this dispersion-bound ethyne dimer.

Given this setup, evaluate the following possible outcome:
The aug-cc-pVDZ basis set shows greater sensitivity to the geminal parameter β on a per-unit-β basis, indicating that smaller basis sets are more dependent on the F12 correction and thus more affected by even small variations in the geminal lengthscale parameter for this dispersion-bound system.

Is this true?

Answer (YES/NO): YES